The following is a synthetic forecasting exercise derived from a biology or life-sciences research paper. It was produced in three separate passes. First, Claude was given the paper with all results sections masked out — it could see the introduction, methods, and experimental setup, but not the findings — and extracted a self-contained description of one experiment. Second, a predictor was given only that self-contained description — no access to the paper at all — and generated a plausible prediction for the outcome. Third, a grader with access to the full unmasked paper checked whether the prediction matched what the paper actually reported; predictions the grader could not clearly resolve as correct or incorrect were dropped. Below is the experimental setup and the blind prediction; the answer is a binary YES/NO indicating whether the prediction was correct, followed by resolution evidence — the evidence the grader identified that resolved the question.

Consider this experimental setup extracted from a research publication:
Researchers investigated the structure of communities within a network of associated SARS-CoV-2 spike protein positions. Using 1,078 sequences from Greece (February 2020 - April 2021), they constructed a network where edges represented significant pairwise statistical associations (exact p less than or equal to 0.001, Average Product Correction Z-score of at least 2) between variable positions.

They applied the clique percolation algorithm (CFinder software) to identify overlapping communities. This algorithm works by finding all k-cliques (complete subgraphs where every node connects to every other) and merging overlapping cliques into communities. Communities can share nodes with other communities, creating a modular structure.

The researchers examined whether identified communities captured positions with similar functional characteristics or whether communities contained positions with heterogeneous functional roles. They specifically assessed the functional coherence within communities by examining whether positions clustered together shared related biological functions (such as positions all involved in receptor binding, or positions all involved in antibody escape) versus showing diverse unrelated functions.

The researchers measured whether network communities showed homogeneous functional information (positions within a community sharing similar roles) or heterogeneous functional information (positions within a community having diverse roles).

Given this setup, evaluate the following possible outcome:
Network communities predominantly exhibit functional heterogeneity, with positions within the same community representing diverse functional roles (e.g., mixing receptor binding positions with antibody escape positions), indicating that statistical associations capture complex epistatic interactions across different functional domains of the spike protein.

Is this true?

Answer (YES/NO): YES